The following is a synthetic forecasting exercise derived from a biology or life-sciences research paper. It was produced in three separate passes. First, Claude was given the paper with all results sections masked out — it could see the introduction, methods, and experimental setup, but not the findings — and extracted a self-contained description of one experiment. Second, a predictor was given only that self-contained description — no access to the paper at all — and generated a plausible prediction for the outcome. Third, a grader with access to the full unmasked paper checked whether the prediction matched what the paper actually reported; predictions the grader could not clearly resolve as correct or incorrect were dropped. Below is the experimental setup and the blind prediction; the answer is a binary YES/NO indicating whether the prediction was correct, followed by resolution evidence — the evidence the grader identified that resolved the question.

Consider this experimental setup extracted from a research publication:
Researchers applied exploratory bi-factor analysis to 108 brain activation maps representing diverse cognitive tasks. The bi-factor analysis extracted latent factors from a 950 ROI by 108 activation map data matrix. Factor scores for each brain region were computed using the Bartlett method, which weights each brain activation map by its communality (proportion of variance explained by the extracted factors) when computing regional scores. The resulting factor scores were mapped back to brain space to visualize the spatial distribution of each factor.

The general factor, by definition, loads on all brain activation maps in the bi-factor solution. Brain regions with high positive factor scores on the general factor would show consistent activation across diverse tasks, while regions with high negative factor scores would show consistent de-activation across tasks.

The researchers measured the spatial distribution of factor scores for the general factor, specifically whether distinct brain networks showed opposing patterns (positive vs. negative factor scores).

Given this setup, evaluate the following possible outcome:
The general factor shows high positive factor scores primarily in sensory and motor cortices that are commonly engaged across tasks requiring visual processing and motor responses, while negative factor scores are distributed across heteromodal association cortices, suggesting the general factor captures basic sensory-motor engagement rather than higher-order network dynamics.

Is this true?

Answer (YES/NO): NO